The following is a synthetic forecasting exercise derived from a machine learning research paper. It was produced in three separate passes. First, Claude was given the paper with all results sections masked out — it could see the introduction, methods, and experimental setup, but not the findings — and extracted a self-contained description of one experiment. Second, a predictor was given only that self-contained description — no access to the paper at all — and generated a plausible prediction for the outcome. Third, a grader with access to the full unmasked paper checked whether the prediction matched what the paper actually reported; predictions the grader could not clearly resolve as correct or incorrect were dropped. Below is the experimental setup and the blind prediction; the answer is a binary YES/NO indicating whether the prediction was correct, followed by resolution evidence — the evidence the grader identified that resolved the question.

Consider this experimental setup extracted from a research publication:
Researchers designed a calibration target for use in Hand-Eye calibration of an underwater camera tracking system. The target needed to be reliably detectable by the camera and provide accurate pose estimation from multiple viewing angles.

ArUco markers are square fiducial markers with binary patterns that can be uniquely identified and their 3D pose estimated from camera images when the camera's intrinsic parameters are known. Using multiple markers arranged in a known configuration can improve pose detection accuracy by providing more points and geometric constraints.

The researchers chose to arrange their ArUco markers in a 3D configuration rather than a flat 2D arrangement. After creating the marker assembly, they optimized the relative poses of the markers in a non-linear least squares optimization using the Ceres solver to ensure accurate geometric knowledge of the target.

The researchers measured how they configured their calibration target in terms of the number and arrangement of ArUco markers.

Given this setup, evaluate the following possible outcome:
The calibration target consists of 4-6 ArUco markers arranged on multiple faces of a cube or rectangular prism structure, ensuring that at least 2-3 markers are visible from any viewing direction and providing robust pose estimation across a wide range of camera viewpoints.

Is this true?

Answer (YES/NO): NO